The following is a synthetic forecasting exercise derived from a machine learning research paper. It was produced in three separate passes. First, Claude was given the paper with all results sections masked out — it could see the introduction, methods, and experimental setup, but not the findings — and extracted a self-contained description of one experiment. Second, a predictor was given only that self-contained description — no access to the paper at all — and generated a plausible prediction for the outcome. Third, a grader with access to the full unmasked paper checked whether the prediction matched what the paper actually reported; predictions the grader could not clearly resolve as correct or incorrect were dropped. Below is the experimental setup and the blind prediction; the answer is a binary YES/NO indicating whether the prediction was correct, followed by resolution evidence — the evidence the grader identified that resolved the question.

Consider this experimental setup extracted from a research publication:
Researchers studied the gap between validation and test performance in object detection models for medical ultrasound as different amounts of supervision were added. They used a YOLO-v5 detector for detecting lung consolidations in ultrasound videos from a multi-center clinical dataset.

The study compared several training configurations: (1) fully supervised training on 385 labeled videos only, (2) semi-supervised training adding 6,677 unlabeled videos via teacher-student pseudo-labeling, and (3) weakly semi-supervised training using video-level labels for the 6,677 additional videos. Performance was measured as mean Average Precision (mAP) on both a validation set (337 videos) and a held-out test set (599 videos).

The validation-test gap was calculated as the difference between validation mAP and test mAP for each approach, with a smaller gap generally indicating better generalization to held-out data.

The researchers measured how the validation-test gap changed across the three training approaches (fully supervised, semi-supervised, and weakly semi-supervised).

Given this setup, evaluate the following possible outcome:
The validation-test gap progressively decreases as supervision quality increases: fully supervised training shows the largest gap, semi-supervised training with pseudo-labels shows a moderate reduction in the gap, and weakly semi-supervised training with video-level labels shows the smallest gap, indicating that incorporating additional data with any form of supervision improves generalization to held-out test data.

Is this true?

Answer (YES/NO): NO